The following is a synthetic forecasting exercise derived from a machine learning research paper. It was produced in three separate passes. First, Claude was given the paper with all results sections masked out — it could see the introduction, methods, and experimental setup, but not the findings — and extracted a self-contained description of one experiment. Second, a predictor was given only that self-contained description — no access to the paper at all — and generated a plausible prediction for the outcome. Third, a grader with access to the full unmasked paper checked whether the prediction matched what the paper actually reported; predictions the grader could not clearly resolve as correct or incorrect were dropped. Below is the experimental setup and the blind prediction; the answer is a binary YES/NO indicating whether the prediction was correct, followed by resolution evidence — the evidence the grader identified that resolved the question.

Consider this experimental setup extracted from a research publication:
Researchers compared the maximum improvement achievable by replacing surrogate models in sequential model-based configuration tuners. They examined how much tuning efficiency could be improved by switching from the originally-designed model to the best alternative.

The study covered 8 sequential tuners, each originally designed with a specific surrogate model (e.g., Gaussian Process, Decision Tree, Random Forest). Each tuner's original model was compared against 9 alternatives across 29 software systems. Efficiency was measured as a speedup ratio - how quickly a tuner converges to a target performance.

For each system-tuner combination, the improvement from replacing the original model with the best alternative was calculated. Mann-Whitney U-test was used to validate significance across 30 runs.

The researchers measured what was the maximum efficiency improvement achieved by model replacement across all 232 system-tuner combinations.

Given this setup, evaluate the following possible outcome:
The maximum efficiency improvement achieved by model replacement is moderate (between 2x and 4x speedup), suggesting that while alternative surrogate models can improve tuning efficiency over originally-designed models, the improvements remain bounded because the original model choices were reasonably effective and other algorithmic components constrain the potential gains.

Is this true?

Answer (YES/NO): NO